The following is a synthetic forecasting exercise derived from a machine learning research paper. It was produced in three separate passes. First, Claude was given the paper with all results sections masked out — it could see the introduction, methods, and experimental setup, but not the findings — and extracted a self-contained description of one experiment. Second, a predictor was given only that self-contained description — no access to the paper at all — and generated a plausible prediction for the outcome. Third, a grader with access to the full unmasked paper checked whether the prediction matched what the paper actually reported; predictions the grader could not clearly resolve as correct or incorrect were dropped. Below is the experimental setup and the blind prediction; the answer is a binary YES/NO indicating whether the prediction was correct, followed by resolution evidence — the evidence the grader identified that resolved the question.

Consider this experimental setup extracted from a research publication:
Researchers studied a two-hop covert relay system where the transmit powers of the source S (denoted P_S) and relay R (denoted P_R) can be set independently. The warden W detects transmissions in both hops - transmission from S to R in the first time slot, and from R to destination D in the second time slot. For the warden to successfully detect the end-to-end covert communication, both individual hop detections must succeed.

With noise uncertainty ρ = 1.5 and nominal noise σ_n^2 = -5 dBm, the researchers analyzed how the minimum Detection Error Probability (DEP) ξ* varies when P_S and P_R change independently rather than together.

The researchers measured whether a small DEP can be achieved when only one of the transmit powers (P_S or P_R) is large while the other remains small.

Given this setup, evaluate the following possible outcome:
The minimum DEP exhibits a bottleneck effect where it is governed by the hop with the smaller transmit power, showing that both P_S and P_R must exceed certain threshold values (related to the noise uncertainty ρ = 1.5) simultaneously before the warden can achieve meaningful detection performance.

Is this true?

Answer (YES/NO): NO